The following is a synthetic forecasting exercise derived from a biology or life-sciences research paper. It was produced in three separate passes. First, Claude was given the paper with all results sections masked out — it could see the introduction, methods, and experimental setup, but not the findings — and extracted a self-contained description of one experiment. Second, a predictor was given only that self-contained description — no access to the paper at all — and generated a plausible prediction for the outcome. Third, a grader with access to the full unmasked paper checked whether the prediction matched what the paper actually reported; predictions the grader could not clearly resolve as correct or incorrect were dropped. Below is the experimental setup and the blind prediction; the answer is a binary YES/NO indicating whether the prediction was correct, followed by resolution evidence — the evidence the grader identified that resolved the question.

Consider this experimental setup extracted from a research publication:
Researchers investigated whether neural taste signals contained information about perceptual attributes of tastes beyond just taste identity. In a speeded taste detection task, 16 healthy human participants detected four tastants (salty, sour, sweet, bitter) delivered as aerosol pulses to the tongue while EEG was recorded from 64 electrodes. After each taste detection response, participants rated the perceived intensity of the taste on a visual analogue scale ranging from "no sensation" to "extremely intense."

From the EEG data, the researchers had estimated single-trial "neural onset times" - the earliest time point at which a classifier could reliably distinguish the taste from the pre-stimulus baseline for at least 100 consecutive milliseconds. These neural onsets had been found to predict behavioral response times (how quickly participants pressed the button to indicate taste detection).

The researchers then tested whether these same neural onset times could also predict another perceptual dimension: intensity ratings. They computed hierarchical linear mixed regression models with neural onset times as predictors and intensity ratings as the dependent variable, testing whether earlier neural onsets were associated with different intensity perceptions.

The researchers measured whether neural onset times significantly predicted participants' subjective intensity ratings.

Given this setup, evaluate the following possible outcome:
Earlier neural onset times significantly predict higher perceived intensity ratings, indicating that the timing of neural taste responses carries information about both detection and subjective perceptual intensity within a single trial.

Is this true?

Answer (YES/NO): NO